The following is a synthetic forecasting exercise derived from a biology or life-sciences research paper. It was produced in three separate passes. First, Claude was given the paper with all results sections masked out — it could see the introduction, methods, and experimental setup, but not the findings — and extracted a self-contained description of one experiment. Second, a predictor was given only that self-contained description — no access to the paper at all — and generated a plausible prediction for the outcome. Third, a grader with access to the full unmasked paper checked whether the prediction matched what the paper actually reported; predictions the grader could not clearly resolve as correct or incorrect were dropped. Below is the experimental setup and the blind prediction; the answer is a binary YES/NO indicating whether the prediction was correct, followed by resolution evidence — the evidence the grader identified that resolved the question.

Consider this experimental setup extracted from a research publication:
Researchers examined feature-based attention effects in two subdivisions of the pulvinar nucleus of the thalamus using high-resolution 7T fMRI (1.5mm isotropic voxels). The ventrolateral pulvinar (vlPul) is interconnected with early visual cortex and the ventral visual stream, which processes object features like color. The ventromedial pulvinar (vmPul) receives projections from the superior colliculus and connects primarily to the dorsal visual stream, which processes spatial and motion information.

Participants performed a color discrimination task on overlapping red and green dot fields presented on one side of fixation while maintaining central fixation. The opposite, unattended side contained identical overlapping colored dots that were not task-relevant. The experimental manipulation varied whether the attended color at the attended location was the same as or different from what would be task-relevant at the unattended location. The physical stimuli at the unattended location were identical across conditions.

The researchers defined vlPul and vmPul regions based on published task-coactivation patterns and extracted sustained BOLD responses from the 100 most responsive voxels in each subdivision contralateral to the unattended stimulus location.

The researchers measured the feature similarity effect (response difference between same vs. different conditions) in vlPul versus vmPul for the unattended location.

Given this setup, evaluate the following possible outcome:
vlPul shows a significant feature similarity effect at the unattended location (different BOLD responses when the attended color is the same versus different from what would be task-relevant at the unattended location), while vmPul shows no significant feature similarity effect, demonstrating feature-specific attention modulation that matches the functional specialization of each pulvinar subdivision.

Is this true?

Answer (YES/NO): NO